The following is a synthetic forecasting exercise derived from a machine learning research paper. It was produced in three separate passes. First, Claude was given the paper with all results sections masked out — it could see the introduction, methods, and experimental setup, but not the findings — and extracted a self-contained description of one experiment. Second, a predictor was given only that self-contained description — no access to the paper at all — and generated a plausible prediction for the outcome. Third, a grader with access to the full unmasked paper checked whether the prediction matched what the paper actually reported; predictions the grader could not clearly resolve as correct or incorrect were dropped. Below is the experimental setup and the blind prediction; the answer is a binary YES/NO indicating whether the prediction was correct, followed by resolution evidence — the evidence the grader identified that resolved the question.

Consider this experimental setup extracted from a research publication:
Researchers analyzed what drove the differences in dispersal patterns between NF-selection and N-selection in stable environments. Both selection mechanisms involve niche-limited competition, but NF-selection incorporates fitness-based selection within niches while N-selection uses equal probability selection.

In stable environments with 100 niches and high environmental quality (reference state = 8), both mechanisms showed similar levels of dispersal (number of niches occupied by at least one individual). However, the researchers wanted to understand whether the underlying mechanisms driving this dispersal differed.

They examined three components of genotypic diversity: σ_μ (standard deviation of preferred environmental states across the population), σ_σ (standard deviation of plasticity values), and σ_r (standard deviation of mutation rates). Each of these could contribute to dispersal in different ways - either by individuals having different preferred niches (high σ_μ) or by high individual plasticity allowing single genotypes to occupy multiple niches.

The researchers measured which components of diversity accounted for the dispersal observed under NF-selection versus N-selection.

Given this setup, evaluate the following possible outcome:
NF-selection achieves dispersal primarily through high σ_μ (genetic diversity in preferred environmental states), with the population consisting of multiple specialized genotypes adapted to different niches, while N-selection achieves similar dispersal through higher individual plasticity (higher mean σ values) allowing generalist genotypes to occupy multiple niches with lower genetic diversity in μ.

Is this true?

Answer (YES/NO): NO